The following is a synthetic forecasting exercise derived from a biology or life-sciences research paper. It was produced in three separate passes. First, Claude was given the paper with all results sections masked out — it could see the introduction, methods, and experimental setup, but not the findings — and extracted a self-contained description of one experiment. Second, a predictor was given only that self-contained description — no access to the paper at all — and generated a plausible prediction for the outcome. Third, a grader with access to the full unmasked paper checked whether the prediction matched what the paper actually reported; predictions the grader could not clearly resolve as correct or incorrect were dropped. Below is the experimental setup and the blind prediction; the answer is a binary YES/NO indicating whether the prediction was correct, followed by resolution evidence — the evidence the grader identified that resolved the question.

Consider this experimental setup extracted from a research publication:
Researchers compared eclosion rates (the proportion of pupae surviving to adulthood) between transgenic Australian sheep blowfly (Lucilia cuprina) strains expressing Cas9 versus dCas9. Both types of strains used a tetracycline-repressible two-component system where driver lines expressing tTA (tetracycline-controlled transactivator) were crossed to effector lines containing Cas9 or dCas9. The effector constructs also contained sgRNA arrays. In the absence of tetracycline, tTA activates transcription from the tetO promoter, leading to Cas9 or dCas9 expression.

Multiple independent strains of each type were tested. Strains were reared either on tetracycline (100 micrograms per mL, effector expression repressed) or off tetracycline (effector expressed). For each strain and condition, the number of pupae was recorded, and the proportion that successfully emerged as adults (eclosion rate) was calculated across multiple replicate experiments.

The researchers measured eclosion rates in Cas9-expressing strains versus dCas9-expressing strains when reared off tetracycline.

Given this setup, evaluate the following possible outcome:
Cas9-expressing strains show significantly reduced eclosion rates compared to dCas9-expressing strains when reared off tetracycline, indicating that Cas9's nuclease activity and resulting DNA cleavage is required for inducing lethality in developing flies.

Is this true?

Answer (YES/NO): NO